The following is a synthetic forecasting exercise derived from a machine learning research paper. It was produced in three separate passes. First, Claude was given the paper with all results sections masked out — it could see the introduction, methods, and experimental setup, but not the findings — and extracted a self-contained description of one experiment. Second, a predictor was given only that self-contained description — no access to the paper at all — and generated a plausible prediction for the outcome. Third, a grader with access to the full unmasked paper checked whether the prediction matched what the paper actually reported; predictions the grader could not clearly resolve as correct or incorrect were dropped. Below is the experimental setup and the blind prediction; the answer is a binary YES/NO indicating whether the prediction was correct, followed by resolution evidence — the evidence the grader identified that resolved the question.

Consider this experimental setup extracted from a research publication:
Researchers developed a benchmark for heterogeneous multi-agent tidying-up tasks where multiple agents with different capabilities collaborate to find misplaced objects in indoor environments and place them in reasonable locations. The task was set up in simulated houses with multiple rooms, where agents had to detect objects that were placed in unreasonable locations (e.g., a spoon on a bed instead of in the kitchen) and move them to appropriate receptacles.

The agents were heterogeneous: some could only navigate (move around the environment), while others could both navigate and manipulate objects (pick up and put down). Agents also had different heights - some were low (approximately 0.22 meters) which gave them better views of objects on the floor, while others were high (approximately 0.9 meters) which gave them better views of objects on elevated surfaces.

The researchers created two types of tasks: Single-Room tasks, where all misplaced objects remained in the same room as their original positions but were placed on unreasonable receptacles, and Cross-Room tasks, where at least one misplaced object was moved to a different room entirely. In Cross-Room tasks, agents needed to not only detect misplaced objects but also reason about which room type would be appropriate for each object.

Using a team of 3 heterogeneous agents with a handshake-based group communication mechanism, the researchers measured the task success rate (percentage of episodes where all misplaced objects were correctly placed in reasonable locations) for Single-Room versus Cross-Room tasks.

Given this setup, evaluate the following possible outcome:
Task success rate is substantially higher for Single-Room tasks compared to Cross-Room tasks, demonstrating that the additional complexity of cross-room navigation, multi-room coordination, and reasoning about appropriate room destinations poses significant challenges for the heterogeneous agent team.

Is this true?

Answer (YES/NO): YES